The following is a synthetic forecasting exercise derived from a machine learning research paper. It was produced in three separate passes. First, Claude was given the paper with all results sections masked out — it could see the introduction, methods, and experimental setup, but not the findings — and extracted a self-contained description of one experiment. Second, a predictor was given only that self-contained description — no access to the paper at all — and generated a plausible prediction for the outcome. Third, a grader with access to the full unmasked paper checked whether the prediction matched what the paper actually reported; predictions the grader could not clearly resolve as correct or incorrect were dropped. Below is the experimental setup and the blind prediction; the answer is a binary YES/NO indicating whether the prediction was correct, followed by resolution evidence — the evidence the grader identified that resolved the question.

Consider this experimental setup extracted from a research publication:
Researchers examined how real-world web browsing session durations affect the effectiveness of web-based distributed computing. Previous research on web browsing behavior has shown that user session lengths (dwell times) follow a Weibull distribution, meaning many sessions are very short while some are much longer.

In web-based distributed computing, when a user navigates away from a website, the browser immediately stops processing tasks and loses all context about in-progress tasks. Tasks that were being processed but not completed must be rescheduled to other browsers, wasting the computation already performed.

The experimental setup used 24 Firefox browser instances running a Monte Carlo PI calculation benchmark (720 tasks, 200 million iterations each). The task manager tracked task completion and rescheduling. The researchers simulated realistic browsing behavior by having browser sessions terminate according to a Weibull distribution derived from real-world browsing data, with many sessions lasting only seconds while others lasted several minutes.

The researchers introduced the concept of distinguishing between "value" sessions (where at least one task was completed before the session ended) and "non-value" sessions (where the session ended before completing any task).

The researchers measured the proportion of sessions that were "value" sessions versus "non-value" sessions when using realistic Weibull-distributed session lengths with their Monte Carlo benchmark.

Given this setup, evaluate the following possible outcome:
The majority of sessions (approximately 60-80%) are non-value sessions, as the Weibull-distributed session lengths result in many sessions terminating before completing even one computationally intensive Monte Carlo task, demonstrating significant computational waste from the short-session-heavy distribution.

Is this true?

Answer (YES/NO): YES